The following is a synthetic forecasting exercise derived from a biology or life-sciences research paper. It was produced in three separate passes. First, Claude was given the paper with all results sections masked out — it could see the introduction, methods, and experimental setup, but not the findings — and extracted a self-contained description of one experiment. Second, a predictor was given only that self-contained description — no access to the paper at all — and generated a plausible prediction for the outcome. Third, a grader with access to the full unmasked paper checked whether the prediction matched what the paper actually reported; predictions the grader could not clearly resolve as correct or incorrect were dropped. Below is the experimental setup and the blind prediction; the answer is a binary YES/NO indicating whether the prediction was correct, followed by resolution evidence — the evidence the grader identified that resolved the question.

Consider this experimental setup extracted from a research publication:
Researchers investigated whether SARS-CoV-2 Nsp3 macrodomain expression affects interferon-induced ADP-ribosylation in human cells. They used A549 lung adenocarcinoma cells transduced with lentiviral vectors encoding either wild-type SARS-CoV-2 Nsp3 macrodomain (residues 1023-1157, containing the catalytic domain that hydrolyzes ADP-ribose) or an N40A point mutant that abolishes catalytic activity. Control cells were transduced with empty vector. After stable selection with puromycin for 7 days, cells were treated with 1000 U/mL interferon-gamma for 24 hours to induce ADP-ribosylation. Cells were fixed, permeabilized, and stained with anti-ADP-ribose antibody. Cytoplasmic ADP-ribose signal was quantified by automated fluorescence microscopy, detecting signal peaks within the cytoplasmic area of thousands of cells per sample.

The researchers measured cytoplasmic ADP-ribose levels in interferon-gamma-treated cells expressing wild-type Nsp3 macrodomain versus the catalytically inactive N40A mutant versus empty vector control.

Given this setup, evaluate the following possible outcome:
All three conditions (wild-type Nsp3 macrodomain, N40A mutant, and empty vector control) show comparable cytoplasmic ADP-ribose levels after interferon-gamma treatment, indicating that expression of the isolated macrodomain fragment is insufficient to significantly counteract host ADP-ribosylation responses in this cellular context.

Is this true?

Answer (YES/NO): NO